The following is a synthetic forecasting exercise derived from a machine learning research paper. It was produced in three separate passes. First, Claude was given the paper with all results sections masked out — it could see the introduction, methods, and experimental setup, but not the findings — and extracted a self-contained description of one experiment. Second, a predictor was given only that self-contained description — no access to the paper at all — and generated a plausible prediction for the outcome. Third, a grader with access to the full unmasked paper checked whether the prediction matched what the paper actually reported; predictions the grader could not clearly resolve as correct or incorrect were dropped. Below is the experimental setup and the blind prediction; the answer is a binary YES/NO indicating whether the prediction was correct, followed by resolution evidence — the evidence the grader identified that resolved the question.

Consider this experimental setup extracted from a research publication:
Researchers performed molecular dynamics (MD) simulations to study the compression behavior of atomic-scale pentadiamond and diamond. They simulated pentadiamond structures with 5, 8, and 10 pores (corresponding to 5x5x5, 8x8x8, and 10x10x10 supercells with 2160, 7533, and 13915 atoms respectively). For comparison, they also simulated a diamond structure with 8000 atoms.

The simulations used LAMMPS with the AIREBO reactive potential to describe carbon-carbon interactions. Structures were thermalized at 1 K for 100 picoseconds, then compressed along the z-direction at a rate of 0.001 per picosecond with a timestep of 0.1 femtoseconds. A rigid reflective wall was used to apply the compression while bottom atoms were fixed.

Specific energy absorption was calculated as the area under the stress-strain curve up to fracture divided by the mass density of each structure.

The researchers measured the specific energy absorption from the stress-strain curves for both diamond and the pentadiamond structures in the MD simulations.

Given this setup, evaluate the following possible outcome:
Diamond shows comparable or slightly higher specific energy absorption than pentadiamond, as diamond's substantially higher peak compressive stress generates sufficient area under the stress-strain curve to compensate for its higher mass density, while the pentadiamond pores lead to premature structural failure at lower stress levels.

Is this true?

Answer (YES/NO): NO